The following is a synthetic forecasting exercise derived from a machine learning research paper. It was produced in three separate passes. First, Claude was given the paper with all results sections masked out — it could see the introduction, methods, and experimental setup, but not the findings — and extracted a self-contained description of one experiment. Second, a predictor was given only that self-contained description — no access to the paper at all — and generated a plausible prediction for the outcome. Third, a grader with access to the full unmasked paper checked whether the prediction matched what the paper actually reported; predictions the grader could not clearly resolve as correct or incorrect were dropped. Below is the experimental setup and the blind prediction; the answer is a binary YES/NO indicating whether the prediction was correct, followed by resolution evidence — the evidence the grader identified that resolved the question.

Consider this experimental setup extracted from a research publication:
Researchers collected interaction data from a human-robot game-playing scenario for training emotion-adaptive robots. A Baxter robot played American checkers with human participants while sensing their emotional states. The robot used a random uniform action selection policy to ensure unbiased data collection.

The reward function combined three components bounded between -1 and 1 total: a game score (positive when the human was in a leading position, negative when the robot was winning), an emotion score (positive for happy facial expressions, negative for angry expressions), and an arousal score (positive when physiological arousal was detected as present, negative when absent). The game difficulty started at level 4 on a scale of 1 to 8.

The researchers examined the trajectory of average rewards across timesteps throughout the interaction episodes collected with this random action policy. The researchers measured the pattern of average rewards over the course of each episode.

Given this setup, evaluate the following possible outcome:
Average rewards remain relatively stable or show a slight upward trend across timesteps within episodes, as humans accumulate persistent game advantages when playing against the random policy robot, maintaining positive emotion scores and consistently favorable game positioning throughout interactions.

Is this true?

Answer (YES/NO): NO